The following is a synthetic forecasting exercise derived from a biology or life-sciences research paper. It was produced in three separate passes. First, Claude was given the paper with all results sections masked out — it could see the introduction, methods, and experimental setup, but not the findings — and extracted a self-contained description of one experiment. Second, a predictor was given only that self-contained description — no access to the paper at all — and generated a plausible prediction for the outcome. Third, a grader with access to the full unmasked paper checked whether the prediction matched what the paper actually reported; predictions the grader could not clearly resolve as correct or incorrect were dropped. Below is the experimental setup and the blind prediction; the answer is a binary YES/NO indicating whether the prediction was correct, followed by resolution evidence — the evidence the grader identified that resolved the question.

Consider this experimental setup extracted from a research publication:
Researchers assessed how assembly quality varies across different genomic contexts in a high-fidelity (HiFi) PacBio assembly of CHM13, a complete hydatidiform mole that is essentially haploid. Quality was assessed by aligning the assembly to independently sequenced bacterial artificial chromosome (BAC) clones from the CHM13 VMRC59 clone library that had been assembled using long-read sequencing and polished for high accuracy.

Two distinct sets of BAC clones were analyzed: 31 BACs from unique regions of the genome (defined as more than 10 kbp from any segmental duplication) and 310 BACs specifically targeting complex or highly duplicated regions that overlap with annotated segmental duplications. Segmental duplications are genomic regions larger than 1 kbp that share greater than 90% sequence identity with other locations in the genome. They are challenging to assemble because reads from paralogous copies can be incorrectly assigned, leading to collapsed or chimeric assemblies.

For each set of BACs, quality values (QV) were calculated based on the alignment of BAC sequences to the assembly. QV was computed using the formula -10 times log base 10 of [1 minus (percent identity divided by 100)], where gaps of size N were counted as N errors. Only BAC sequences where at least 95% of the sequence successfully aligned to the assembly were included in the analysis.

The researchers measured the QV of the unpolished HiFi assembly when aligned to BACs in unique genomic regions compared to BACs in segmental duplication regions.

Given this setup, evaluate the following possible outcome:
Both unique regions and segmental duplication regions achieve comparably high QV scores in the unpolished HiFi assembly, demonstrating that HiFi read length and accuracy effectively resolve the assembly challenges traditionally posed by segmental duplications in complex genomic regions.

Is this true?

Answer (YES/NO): NO